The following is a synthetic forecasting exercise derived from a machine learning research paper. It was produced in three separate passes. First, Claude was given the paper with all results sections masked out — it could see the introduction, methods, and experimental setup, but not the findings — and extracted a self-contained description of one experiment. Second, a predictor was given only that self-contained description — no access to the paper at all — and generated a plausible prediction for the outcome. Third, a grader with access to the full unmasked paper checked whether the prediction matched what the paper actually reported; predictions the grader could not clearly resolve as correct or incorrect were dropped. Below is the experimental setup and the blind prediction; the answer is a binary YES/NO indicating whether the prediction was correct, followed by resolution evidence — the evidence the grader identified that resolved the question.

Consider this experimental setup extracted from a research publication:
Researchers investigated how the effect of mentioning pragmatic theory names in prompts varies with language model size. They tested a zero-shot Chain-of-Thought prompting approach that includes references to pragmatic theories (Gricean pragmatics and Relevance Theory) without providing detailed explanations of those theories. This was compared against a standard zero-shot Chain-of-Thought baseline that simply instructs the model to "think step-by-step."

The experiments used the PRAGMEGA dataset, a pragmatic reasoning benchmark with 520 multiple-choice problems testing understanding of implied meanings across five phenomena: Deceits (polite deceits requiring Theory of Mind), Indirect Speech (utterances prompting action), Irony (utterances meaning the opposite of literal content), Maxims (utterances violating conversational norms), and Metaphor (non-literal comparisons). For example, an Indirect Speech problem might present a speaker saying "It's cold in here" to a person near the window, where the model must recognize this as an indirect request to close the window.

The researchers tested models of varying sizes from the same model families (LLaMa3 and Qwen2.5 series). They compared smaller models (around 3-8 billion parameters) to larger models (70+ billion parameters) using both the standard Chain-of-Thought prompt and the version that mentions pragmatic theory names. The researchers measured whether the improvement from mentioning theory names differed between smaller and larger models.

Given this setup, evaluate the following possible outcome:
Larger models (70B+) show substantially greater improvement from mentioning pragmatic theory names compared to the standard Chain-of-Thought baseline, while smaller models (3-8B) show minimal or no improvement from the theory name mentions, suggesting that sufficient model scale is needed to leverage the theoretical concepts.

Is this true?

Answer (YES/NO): NO